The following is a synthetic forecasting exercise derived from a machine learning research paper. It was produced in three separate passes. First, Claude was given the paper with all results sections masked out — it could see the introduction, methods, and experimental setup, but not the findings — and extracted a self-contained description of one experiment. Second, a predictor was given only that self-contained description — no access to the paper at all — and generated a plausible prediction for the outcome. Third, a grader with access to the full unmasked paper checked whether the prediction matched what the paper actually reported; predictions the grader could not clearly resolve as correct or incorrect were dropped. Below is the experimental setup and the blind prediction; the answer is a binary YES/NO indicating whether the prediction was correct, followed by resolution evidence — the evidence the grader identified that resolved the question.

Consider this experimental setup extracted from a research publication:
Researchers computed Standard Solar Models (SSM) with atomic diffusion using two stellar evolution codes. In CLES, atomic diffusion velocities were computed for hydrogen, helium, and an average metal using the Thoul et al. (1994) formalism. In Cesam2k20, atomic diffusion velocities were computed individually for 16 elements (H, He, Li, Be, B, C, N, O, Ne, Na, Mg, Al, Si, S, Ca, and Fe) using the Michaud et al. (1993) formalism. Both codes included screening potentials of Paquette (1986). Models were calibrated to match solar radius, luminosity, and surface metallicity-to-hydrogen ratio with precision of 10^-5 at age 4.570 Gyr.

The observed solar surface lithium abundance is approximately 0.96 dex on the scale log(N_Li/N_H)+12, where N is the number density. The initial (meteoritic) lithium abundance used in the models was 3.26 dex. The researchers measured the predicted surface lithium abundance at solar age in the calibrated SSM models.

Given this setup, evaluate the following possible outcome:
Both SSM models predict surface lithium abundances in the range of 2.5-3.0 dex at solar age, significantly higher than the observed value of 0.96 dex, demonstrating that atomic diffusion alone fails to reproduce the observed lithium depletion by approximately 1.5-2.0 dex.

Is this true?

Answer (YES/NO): YES